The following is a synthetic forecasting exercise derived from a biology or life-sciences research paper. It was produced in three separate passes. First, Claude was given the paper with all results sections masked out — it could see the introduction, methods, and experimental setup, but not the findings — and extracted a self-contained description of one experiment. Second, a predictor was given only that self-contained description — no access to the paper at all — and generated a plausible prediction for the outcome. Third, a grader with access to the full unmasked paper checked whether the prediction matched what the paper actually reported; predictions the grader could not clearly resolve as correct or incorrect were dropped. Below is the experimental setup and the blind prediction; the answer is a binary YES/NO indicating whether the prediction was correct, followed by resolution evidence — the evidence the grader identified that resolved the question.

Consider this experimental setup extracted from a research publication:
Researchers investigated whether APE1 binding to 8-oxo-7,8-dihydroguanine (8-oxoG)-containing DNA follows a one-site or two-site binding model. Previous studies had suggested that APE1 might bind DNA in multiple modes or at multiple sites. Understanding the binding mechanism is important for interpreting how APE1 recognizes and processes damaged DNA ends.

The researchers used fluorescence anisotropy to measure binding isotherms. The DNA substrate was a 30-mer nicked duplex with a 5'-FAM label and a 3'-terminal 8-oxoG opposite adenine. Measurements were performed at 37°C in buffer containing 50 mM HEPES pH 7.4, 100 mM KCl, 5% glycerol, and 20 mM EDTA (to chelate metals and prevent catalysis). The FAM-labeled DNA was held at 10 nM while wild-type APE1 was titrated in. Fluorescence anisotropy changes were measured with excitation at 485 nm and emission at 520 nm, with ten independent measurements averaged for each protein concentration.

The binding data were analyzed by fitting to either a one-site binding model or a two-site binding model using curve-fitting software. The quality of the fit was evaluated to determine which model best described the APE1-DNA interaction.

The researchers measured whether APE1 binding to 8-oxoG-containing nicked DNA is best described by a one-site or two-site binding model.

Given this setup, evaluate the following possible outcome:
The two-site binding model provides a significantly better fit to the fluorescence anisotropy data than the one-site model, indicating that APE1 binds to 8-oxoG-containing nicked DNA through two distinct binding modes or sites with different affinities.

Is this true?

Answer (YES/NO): NO